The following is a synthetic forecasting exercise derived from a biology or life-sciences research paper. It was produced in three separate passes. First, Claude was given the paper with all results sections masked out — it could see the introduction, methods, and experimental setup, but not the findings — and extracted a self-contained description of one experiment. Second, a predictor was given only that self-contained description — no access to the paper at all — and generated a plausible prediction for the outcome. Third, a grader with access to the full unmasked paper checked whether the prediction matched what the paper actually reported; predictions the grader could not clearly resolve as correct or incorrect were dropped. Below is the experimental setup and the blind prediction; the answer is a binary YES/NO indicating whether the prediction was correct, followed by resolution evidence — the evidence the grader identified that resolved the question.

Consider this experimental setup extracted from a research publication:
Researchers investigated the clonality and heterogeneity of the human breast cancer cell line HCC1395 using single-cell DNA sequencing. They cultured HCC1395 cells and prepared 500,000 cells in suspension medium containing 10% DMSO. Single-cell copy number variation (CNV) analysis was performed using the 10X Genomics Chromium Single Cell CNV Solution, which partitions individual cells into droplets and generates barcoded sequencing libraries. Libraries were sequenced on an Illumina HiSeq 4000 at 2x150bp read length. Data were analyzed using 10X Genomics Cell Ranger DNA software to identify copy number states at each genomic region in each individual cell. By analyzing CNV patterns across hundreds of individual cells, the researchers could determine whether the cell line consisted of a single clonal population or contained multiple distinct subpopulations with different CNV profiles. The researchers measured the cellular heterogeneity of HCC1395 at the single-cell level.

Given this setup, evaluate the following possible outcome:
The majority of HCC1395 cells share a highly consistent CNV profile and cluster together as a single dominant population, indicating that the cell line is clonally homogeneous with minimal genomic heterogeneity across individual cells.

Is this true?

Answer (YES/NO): NO